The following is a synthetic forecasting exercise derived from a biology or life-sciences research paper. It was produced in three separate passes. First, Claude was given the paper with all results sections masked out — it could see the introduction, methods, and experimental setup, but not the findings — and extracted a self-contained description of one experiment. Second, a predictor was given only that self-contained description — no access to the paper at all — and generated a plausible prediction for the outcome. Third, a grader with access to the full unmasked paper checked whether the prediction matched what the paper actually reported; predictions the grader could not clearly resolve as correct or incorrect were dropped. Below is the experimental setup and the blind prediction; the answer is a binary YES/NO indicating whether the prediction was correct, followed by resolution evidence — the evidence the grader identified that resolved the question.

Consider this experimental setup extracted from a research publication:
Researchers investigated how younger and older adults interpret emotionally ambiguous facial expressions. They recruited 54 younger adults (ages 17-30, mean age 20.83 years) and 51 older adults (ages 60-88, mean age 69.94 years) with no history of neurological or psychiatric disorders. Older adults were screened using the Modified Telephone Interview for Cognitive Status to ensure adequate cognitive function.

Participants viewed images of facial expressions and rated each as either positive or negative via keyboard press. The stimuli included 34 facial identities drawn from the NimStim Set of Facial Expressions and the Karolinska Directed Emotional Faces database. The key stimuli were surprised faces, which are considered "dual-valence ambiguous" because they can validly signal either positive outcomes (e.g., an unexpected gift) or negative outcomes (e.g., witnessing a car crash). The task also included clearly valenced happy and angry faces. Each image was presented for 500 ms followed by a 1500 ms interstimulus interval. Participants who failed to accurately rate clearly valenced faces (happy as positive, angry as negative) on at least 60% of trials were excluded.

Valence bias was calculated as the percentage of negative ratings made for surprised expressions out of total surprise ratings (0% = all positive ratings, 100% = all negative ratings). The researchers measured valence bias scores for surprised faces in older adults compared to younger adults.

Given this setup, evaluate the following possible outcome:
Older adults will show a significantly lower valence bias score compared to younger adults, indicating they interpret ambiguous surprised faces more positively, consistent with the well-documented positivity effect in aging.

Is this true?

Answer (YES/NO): YES